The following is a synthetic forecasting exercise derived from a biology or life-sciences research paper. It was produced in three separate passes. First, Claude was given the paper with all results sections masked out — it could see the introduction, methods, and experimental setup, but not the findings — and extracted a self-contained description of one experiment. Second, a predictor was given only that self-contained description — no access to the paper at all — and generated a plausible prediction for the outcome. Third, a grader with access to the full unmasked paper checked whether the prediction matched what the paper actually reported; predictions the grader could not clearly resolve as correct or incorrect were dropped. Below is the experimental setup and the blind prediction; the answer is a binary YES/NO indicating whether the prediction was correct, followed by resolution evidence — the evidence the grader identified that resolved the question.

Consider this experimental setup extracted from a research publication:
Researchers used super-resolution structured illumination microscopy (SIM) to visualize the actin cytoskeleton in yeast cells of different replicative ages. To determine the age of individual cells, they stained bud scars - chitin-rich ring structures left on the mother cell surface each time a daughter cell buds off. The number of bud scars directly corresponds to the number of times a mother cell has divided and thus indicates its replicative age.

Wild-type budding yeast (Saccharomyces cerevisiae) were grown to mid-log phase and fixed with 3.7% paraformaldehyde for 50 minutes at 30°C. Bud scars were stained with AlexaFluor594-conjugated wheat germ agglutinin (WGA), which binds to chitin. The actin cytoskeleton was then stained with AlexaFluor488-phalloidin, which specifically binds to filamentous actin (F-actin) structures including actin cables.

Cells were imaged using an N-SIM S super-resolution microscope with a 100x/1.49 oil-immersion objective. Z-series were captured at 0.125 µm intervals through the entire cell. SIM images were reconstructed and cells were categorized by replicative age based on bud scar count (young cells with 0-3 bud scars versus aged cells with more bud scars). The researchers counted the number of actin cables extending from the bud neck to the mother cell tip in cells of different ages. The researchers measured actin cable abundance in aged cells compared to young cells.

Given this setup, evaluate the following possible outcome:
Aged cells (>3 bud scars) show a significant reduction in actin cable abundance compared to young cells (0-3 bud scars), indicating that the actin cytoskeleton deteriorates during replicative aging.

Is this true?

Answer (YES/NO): NO